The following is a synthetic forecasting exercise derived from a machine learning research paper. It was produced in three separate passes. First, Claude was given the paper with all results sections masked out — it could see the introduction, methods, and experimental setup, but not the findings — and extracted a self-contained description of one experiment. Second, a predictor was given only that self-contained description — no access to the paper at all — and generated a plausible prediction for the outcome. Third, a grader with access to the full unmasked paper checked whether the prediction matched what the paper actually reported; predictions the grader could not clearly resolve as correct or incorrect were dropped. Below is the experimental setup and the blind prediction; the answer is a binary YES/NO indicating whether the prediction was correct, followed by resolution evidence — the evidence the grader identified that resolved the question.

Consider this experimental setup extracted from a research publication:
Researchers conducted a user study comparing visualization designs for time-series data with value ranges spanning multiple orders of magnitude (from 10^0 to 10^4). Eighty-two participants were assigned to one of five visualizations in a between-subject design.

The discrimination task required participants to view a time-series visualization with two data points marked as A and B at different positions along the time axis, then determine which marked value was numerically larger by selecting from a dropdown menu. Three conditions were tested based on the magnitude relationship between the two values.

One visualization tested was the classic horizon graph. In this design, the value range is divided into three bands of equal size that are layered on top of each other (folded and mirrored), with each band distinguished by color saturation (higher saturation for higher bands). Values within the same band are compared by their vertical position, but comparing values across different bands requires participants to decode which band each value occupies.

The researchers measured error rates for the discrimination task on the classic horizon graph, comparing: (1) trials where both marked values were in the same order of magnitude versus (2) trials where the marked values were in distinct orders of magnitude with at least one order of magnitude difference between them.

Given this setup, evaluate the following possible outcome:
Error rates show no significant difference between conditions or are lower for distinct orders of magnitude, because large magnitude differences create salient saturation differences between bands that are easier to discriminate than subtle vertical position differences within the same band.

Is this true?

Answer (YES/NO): YES